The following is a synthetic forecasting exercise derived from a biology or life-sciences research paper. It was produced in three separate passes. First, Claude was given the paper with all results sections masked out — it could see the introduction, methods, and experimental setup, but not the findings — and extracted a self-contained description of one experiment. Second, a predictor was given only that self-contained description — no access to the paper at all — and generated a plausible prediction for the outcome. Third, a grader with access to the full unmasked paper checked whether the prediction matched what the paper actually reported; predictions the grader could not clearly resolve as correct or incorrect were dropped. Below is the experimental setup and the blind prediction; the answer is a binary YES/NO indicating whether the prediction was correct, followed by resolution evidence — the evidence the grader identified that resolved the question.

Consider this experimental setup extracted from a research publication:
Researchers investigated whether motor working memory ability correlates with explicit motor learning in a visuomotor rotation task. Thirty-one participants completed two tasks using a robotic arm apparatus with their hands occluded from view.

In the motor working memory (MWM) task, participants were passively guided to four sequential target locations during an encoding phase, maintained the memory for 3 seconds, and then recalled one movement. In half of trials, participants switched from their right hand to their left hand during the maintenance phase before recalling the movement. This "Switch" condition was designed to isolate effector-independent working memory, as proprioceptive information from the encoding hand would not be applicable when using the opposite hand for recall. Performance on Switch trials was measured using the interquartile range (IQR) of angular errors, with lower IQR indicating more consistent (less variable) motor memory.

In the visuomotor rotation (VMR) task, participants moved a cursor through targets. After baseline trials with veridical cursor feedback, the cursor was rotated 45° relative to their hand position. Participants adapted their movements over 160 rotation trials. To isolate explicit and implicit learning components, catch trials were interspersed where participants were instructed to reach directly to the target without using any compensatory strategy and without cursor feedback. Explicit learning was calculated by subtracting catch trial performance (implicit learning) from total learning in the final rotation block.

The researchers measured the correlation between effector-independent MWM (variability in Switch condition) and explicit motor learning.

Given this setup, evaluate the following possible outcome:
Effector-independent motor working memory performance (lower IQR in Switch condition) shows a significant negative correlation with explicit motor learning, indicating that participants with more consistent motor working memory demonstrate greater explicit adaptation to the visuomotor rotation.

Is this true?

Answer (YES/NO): YES